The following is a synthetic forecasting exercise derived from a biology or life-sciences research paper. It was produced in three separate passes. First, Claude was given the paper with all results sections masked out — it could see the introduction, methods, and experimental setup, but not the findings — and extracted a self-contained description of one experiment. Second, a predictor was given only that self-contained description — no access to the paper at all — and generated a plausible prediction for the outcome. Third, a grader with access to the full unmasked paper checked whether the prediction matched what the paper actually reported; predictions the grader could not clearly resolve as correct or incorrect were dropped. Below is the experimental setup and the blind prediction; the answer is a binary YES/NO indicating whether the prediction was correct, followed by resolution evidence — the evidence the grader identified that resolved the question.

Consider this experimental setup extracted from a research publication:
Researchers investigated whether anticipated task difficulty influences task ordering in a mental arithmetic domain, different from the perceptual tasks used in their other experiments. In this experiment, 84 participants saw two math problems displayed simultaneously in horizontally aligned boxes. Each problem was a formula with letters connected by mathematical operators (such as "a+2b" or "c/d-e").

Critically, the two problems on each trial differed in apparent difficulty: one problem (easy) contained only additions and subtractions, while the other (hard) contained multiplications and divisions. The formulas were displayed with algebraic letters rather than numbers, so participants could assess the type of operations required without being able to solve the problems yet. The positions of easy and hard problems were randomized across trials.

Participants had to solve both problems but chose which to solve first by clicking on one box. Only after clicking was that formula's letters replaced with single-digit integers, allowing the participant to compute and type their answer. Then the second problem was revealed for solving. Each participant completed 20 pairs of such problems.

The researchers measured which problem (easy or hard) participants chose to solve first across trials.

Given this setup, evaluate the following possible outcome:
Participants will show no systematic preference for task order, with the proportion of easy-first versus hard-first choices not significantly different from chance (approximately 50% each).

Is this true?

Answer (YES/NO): NO